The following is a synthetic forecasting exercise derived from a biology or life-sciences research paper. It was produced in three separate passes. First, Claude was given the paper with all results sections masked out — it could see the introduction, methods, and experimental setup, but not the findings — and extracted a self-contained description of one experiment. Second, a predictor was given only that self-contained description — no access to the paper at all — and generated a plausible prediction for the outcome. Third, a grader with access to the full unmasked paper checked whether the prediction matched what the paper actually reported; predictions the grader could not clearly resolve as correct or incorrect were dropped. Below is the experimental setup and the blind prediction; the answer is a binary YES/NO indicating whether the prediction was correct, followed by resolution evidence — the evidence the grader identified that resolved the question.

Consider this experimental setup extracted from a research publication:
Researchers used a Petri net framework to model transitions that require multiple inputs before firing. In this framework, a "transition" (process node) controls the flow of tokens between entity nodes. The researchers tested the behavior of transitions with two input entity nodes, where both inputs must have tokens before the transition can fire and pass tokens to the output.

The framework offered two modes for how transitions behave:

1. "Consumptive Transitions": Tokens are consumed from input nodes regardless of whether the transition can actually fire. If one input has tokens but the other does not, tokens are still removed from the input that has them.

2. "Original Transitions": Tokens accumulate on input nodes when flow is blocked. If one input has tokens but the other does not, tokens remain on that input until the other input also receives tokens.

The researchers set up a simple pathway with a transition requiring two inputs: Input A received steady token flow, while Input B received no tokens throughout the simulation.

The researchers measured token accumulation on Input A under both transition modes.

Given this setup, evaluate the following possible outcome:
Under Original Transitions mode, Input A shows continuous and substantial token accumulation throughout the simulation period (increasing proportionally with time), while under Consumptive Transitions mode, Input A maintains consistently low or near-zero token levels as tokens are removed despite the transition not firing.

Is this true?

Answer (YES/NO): YES